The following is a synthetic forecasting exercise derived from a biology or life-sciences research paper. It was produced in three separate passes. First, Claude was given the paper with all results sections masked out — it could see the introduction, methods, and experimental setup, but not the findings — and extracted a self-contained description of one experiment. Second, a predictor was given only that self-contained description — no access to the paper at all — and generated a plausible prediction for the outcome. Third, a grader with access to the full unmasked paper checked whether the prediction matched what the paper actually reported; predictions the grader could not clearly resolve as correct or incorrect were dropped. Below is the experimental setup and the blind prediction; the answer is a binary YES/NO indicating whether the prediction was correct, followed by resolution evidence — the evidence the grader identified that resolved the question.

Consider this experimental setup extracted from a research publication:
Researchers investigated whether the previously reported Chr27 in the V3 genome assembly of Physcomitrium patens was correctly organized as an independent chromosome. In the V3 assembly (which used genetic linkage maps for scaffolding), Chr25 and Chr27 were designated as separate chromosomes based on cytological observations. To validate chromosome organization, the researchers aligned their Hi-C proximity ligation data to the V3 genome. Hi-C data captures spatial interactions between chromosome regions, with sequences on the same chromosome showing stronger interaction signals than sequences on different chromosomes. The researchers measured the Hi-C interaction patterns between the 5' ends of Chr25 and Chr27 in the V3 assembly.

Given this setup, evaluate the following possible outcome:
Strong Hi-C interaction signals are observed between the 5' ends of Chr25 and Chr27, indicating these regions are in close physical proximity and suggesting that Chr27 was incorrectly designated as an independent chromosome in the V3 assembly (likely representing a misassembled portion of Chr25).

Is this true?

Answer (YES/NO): YES